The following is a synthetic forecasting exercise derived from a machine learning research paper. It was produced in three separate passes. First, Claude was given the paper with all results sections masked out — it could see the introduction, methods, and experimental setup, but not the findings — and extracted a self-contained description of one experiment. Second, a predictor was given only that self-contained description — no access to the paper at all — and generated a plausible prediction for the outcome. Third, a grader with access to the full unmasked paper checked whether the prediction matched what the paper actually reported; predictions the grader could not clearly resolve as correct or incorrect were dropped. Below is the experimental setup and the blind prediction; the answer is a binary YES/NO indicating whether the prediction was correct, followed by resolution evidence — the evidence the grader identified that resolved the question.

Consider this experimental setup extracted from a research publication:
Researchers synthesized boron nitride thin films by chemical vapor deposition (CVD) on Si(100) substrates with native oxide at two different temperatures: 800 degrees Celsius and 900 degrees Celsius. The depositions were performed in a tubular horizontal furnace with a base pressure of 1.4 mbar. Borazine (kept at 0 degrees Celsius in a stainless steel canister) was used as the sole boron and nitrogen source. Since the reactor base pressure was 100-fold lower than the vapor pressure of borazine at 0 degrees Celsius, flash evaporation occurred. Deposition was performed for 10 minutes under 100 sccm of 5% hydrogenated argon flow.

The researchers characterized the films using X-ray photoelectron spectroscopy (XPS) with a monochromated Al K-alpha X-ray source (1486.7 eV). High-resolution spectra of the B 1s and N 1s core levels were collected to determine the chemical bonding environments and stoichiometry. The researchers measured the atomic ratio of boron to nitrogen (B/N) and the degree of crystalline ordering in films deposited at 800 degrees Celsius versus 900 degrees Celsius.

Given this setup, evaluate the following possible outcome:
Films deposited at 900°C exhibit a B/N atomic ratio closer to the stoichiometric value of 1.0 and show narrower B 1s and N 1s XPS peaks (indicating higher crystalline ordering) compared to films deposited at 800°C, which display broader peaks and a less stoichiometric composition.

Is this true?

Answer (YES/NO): NO